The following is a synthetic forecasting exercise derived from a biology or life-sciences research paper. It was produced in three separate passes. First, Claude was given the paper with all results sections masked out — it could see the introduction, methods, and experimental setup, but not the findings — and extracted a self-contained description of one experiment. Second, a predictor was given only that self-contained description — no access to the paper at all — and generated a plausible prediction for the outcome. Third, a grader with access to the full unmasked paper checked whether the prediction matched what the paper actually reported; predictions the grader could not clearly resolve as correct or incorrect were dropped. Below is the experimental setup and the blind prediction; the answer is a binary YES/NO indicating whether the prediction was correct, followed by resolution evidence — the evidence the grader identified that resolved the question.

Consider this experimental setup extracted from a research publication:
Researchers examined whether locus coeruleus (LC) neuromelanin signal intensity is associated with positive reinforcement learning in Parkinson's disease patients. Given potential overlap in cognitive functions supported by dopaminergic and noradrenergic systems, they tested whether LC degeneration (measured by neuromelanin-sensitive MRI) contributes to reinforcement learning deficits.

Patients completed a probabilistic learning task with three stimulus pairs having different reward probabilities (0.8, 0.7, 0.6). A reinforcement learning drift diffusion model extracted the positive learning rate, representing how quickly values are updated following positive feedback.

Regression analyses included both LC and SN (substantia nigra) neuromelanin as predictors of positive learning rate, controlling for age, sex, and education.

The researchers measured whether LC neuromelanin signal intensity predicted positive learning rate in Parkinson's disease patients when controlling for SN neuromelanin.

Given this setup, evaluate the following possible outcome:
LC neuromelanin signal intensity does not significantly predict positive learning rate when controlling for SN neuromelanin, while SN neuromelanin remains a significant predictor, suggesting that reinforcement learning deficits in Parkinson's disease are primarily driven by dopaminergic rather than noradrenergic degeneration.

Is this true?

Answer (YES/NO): YES